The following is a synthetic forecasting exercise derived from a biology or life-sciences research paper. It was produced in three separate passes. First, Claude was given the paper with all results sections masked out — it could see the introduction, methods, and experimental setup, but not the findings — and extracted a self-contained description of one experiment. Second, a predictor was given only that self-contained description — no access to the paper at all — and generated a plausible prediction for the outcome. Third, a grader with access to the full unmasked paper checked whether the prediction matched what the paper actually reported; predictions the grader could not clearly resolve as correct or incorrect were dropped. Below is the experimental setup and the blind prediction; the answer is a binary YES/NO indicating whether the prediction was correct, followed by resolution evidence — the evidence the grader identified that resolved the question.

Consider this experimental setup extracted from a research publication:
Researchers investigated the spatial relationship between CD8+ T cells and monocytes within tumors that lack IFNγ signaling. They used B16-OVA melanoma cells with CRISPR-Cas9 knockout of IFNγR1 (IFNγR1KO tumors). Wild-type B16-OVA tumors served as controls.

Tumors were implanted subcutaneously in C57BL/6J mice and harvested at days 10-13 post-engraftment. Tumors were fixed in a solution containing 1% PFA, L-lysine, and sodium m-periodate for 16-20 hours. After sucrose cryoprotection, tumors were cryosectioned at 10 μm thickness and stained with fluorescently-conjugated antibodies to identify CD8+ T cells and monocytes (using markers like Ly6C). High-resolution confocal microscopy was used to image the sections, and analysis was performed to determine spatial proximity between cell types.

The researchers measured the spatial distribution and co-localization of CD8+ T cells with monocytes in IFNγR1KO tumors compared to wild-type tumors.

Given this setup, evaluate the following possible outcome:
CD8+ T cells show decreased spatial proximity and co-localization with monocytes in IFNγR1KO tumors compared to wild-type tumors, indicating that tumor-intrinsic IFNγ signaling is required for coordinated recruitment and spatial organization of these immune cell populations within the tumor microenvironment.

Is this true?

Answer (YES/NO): NO